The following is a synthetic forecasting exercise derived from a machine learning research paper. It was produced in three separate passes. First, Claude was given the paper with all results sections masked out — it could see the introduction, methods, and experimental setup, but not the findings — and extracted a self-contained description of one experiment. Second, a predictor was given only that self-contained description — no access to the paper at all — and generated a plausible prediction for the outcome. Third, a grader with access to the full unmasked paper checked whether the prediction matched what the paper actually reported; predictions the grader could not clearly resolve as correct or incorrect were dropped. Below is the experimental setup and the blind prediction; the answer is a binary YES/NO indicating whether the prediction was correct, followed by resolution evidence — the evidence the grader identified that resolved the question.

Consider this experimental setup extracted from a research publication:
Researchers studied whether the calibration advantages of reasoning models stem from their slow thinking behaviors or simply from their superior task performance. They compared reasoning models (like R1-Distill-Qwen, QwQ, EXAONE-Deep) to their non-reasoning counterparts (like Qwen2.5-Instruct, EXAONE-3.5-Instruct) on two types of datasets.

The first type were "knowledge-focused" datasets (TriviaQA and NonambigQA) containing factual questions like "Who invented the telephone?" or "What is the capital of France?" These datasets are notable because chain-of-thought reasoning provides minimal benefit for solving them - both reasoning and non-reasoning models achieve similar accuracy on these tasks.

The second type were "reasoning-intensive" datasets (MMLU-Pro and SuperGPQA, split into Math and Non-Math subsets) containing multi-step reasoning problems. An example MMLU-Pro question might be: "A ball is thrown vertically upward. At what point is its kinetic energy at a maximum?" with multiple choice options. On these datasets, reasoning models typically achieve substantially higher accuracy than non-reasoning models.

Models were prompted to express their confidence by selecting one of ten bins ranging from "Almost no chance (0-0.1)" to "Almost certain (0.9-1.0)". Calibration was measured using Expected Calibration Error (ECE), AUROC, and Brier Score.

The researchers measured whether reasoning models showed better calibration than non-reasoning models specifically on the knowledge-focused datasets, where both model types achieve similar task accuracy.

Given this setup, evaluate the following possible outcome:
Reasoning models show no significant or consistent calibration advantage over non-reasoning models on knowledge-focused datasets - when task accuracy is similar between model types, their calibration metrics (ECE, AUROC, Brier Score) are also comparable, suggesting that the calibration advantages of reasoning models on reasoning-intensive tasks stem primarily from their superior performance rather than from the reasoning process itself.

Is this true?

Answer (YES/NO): NO